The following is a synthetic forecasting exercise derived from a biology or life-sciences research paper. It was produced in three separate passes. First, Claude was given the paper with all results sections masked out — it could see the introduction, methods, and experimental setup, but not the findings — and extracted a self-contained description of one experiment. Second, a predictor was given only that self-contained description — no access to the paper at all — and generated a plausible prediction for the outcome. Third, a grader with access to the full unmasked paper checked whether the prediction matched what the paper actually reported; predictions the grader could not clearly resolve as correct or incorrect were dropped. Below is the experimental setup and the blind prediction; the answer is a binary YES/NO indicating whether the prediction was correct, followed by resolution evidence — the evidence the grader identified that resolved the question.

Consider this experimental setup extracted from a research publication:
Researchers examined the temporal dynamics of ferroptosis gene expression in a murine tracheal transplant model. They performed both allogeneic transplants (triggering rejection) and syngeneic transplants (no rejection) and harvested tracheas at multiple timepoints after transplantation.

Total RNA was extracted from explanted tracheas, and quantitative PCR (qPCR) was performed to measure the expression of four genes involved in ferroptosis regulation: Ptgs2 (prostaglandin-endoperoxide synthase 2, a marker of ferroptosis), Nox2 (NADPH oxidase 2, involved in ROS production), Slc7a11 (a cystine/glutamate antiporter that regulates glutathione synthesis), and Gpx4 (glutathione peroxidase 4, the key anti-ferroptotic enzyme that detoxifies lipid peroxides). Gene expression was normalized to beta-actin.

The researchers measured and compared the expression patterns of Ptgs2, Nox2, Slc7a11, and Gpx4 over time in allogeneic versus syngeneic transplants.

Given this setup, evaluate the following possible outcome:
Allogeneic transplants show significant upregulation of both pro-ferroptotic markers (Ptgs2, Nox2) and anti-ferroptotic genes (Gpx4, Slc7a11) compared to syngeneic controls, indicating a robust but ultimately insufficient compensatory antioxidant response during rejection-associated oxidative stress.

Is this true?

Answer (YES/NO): NO